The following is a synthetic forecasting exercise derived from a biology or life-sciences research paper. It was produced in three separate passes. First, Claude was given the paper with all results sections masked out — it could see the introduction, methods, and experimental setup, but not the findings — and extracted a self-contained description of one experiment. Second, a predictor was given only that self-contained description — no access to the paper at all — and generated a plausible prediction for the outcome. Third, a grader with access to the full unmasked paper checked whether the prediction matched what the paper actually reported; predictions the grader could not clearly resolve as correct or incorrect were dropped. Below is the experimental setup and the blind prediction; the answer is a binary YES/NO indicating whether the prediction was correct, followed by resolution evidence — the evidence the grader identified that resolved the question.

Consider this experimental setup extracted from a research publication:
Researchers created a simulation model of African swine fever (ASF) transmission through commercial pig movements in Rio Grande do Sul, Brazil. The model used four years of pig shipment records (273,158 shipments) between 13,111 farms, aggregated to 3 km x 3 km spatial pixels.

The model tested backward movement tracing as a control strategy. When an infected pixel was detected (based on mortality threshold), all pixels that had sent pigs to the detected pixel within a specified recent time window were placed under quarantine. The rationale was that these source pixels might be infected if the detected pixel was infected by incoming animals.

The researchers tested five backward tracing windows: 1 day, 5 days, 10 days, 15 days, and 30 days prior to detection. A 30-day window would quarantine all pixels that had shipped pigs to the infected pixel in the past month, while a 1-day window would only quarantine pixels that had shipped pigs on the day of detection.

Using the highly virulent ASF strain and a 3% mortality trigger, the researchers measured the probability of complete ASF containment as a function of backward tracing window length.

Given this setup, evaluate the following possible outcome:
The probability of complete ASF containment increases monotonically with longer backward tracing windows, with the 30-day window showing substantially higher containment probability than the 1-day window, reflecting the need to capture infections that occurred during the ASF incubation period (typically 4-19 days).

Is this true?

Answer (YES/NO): NO